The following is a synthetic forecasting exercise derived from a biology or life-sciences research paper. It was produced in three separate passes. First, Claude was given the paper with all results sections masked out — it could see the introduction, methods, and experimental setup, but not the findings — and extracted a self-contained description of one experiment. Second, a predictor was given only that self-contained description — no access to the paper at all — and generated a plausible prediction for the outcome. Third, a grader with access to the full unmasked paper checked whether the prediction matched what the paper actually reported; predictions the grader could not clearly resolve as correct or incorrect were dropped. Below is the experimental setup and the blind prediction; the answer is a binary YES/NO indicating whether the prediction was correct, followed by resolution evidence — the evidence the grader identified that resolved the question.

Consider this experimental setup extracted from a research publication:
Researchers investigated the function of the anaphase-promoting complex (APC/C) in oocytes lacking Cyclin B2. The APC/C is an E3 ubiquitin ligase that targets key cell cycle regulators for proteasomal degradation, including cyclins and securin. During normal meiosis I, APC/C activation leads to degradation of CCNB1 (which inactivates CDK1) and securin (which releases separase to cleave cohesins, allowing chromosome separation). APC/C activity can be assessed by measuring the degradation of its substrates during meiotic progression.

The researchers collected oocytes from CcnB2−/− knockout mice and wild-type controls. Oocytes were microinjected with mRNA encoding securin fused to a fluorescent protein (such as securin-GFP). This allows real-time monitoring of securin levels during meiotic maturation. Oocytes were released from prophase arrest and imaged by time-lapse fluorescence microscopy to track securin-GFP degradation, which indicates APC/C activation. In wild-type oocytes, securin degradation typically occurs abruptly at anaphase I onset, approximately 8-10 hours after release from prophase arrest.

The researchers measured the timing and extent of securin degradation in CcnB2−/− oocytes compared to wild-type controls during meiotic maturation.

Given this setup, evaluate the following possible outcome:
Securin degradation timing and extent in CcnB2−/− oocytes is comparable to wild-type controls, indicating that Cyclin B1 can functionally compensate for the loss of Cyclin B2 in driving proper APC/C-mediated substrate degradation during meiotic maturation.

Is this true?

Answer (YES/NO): NO